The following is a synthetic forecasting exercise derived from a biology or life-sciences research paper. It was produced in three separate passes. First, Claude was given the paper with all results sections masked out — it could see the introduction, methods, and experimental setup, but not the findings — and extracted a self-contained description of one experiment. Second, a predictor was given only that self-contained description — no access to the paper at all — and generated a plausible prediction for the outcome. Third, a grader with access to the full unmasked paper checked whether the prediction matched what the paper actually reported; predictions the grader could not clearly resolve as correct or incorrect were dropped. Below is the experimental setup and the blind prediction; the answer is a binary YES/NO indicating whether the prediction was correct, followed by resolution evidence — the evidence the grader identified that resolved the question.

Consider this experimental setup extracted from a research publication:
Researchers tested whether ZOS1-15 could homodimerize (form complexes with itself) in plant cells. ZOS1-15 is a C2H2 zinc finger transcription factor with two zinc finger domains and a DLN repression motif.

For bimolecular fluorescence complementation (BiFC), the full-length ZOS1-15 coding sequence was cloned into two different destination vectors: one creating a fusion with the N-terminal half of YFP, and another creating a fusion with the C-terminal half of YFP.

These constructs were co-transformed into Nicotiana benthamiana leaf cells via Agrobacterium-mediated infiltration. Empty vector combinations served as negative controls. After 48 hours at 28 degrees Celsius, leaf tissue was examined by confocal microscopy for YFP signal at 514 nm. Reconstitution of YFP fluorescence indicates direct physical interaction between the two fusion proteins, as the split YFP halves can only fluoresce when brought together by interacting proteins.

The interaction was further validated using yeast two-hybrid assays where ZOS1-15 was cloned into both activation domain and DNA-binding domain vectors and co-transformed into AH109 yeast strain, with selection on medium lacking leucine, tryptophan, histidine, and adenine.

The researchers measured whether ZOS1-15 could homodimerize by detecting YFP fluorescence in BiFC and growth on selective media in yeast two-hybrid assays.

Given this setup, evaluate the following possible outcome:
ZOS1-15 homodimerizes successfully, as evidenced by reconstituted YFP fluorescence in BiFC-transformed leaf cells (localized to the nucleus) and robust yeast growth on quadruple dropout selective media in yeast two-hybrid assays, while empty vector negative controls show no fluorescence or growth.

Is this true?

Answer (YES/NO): NO